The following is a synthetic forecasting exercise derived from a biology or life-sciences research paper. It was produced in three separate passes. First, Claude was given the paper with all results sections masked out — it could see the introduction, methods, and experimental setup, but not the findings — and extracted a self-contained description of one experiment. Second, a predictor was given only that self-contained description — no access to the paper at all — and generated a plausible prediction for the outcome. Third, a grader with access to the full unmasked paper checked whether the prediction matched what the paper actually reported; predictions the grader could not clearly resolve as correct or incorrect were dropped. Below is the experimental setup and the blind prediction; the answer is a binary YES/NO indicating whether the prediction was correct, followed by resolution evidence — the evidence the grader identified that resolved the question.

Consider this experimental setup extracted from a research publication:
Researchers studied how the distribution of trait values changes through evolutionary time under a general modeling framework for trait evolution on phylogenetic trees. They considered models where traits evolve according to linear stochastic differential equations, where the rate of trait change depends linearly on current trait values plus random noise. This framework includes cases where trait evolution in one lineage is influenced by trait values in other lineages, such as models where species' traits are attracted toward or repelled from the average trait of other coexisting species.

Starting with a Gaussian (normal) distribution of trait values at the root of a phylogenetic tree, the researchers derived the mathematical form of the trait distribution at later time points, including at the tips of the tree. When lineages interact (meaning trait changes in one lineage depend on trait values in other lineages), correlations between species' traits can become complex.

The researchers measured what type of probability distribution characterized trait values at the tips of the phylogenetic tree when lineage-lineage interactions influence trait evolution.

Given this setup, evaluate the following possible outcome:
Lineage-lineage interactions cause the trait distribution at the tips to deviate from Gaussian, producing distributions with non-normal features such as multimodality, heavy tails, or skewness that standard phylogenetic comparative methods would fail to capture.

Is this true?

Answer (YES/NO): NO